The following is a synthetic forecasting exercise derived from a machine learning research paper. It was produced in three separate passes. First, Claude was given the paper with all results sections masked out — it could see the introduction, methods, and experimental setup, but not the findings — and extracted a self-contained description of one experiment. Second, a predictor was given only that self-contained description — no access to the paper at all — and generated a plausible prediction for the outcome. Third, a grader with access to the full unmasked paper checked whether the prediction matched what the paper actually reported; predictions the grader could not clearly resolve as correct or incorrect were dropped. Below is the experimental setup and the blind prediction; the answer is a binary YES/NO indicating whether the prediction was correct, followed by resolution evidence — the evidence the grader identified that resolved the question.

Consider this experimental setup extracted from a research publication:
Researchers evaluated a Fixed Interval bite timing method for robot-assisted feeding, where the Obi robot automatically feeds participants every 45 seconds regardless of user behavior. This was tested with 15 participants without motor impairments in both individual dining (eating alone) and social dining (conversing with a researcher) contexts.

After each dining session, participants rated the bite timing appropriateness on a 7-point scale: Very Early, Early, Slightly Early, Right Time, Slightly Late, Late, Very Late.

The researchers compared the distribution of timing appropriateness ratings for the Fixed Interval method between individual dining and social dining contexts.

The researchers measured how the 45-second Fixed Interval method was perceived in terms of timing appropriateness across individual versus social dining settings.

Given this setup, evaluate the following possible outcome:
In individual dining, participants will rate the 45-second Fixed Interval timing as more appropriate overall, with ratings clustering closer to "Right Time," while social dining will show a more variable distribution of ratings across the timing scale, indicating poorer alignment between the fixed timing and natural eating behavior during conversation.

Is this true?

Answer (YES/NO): NO